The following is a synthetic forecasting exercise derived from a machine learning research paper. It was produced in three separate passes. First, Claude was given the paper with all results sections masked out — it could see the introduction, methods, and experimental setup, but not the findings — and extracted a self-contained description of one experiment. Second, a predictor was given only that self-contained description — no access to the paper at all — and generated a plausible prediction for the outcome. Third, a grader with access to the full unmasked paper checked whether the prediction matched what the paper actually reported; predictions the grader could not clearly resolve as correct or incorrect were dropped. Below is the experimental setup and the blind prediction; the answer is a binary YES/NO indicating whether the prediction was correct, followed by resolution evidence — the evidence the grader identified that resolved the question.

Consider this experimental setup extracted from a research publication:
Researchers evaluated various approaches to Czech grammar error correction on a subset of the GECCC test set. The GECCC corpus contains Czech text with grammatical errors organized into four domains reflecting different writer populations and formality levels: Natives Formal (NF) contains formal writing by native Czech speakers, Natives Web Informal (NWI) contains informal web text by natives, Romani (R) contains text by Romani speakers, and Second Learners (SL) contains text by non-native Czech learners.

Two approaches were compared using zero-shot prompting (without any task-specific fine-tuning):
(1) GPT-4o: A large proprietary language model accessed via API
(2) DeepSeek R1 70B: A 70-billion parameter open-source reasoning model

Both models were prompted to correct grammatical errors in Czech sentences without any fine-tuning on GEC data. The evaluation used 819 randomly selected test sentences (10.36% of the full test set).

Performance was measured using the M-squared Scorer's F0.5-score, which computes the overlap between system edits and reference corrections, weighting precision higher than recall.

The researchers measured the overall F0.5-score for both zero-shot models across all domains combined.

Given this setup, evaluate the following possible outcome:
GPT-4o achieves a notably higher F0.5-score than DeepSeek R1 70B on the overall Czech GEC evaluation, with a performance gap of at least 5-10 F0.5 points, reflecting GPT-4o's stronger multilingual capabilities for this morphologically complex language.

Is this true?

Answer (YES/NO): YES